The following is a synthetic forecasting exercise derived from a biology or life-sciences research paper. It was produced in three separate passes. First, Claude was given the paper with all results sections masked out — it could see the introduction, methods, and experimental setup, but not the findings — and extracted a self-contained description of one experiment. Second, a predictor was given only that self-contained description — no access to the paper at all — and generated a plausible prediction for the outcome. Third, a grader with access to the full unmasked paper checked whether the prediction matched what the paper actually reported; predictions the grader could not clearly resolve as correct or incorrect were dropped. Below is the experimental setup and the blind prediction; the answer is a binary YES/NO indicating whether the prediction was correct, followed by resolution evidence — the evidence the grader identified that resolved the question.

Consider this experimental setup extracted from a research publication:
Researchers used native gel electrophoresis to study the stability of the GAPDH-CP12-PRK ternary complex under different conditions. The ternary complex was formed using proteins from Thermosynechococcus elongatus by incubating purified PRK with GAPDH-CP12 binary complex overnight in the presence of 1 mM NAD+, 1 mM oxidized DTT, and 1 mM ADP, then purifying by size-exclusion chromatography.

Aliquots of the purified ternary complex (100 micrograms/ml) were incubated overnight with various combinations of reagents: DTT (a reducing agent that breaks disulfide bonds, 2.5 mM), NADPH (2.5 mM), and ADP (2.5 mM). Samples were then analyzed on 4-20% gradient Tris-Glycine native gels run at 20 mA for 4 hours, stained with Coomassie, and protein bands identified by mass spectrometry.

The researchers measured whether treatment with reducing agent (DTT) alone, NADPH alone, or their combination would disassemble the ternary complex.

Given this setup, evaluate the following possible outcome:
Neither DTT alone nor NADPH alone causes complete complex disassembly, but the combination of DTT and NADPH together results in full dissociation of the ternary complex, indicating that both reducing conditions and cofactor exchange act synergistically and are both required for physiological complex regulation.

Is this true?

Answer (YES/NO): NO